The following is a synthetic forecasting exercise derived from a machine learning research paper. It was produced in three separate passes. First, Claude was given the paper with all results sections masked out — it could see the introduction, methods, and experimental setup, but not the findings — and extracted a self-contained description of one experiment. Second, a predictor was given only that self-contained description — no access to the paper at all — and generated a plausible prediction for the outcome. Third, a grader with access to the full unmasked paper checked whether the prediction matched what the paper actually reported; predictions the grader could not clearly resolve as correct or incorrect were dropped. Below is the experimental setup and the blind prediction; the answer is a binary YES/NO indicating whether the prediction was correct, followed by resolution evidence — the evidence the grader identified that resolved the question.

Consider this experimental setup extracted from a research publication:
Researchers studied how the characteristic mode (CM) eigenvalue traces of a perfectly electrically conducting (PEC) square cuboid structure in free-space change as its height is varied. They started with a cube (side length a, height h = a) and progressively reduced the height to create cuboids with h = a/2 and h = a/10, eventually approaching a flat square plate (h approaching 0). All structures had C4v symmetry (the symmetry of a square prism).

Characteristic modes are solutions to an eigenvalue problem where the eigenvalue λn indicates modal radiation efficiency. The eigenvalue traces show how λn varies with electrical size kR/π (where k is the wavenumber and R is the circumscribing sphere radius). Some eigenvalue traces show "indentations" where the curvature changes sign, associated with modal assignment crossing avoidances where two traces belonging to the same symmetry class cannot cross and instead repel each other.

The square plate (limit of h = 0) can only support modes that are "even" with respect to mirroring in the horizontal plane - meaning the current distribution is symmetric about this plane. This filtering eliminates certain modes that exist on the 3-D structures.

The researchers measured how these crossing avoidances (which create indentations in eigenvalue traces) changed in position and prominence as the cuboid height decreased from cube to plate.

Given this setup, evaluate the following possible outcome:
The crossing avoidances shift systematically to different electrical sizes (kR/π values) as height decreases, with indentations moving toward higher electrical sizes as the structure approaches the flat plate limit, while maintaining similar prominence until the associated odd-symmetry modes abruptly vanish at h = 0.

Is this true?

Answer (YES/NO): NO